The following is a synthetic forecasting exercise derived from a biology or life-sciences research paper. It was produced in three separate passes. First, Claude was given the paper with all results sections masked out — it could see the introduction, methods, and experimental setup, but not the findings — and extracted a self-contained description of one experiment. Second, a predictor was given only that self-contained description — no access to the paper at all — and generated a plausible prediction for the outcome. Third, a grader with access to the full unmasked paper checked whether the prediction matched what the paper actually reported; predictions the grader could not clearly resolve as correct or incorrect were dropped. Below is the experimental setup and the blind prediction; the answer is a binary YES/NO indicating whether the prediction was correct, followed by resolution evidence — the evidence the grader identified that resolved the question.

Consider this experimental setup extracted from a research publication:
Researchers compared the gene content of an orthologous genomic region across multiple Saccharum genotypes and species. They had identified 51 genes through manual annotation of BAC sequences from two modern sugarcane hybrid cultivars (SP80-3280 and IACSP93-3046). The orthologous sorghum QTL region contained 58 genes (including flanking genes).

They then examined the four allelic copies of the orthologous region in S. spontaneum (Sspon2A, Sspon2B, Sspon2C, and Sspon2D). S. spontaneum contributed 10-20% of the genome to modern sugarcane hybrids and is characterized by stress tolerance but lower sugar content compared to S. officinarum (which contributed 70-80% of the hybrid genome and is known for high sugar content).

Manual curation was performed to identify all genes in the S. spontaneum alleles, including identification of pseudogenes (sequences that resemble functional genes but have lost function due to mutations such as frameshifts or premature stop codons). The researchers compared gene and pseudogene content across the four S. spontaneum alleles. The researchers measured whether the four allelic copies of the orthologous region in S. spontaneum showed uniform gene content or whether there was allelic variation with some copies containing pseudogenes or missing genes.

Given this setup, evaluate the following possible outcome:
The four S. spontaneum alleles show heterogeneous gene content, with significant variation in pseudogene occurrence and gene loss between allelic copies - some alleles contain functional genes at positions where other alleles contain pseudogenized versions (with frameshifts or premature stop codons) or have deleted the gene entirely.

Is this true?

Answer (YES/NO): YES